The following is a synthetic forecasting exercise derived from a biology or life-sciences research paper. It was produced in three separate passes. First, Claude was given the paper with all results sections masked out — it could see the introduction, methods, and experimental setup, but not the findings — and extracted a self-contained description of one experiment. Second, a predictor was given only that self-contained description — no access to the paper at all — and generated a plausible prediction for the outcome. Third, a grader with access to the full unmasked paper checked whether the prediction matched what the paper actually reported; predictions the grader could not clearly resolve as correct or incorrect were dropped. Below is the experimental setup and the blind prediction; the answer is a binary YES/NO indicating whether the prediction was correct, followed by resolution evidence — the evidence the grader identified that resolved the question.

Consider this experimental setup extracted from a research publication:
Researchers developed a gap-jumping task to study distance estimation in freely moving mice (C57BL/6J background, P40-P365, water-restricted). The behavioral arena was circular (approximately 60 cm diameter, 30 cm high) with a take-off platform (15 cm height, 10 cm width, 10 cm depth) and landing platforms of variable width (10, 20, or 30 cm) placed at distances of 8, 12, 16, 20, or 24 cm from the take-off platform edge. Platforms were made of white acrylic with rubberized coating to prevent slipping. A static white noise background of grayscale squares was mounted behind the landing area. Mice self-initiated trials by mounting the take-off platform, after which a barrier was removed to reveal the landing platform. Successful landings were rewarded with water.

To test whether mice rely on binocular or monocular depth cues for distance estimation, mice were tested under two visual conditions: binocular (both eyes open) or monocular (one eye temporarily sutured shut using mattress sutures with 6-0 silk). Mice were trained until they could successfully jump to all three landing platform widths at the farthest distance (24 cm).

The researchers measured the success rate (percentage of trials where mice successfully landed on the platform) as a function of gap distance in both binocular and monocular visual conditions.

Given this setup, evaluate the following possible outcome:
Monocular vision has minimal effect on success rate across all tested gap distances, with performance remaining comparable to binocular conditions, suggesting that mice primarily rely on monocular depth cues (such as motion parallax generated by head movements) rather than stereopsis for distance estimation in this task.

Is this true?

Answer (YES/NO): YES